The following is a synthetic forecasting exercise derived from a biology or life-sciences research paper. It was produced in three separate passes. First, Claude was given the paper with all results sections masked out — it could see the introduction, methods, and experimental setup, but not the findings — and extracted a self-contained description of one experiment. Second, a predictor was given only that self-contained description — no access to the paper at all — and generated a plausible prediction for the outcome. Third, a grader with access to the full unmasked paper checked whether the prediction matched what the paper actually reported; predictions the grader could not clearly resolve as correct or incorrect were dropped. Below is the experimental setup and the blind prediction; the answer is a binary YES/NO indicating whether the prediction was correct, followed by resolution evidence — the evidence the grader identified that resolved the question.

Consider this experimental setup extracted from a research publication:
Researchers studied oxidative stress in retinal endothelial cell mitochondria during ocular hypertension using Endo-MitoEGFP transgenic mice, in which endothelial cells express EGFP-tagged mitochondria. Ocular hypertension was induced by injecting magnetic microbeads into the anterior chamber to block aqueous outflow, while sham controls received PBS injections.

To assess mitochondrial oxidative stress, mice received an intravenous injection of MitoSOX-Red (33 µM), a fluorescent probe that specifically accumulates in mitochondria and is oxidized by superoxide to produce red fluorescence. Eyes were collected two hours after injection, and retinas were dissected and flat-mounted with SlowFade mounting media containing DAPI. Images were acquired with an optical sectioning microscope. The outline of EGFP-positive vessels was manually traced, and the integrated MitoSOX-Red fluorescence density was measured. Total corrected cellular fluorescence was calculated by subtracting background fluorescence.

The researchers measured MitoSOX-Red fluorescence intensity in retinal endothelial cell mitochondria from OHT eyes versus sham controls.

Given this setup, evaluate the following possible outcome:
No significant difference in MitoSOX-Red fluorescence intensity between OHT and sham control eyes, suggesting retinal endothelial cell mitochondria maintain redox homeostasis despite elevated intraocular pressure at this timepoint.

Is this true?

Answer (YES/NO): NO